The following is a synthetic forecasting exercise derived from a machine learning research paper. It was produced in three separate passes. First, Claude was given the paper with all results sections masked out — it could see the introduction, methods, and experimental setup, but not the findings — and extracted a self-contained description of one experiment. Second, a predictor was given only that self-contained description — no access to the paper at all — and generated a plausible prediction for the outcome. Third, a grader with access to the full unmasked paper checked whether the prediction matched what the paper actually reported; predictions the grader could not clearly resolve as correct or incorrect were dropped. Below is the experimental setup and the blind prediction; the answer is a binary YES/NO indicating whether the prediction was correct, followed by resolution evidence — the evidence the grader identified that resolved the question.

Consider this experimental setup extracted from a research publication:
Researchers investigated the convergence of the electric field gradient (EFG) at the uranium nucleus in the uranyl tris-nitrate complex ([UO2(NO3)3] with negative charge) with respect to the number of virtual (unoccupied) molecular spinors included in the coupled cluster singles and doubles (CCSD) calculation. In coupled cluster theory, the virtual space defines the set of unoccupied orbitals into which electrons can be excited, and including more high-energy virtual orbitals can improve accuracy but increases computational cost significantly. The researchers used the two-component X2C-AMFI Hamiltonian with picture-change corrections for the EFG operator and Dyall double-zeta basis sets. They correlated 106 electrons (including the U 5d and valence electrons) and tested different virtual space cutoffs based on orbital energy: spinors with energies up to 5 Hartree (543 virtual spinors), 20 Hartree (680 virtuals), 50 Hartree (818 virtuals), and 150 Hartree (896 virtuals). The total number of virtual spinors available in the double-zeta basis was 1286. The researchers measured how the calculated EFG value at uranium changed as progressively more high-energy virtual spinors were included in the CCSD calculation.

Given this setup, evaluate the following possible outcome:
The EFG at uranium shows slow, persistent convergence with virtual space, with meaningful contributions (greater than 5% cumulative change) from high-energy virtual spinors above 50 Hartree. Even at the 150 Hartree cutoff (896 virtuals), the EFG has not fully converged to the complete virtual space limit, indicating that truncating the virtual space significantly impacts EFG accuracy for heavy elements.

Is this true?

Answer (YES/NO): NO